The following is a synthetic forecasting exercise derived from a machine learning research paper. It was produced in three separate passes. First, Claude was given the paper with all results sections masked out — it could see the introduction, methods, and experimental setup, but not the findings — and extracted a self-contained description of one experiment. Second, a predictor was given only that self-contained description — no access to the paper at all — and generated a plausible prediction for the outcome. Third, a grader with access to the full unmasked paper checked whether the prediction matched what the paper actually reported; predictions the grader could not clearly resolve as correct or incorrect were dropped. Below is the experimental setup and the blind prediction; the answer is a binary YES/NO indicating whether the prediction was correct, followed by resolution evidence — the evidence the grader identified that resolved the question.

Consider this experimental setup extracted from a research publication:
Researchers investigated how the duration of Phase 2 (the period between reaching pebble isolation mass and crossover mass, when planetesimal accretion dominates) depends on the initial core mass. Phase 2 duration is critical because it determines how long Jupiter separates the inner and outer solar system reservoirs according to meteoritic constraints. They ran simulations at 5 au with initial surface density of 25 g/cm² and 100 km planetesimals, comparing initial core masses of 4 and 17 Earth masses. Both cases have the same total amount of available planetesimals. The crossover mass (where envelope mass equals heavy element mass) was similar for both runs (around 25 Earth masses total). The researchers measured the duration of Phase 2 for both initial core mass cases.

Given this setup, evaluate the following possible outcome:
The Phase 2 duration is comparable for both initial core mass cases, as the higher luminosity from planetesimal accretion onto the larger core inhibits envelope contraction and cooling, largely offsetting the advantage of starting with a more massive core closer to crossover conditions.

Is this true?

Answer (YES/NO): NO